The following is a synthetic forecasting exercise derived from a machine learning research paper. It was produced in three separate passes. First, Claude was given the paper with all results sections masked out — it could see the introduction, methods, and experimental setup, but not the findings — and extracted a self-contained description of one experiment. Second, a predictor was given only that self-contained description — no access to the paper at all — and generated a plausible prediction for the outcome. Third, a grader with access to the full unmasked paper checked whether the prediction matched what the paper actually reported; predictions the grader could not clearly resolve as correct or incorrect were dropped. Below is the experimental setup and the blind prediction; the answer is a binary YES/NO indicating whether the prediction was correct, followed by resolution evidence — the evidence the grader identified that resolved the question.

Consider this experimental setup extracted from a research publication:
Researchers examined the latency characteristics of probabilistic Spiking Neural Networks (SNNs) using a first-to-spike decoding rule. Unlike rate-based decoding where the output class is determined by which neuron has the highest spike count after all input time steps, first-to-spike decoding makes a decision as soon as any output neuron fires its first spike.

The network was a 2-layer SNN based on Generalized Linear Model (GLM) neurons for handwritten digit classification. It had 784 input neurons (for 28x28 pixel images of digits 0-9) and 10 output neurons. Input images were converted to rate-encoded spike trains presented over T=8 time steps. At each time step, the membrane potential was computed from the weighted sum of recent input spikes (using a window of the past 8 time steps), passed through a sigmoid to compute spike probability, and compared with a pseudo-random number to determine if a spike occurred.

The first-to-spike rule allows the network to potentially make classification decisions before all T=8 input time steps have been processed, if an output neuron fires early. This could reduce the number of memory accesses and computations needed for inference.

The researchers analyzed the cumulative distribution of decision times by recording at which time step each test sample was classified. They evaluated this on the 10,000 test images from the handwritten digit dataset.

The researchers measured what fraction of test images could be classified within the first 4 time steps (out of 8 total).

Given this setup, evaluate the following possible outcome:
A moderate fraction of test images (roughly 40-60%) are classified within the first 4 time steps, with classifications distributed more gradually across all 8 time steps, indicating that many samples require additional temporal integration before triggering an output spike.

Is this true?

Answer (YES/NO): NO